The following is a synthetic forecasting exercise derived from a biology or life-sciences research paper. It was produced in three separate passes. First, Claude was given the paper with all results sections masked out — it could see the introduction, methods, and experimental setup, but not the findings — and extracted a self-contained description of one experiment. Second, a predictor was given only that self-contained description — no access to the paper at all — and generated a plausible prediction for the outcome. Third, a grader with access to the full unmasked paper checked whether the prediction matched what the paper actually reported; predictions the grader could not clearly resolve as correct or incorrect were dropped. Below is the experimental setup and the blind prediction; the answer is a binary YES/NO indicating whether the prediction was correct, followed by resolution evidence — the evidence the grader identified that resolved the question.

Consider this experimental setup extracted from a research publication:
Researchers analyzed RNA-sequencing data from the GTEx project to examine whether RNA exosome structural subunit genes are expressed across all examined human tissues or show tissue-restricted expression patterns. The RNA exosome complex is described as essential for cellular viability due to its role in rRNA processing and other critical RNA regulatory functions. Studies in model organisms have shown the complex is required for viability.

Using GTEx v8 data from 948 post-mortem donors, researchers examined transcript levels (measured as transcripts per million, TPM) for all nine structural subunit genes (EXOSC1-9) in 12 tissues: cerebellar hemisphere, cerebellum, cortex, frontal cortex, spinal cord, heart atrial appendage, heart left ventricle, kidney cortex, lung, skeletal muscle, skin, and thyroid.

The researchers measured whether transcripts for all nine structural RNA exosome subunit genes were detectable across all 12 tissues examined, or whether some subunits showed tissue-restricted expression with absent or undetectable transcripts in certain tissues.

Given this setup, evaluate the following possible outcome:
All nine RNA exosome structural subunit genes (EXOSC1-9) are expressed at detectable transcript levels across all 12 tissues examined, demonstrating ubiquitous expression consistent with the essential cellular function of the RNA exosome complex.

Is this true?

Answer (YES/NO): YES